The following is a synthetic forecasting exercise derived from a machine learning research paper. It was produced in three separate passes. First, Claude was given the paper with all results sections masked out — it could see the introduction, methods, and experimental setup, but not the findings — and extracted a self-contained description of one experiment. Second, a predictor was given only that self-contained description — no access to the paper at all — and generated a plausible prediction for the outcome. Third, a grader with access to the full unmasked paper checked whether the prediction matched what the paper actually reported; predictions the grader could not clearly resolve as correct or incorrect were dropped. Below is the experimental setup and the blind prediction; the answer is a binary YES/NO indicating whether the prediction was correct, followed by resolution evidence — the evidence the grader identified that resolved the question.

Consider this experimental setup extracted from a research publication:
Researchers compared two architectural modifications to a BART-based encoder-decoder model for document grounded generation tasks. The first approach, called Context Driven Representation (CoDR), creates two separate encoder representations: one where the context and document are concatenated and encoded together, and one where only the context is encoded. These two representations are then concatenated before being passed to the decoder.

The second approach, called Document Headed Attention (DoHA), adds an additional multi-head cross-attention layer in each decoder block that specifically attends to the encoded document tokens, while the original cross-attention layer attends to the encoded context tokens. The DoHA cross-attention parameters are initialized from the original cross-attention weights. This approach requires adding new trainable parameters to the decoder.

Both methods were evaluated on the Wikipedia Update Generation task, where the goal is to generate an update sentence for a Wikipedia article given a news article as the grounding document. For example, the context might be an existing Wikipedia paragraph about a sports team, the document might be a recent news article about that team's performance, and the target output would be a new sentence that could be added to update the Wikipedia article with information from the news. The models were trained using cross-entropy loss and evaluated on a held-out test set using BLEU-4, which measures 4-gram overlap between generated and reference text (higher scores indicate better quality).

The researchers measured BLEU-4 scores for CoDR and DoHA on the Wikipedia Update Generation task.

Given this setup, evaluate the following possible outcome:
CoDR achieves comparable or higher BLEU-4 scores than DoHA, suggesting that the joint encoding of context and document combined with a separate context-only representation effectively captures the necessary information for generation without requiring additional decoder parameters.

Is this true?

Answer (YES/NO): YES